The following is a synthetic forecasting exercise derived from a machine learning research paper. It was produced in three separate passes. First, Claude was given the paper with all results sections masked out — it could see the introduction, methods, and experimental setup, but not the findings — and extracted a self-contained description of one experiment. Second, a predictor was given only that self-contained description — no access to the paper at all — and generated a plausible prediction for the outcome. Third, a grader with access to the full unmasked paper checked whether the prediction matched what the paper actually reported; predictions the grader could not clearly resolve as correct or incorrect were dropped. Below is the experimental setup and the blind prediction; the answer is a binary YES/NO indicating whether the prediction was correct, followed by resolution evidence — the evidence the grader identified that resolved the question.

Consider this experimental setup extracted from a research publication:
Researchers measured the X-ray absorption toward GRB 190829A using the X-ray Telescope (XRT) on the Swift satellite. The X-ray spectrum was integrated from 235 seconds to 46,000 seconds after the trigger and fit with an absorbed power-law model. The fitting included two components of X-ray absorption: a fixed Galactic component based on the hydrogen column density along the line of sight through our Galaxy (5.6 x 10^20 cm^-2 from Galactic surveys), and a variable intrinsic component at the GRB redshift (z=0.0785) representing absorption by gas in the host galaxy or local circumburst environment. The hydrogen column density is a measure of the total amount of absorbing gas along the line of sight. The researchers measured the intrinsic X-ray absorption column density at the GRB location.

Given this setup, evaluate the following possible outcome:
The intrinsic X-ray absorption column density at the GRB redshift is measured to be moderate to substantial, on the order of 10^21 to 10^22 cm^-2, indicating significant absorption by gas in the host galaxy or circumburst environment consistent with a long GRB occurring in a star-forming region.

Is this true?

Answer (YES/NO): YES